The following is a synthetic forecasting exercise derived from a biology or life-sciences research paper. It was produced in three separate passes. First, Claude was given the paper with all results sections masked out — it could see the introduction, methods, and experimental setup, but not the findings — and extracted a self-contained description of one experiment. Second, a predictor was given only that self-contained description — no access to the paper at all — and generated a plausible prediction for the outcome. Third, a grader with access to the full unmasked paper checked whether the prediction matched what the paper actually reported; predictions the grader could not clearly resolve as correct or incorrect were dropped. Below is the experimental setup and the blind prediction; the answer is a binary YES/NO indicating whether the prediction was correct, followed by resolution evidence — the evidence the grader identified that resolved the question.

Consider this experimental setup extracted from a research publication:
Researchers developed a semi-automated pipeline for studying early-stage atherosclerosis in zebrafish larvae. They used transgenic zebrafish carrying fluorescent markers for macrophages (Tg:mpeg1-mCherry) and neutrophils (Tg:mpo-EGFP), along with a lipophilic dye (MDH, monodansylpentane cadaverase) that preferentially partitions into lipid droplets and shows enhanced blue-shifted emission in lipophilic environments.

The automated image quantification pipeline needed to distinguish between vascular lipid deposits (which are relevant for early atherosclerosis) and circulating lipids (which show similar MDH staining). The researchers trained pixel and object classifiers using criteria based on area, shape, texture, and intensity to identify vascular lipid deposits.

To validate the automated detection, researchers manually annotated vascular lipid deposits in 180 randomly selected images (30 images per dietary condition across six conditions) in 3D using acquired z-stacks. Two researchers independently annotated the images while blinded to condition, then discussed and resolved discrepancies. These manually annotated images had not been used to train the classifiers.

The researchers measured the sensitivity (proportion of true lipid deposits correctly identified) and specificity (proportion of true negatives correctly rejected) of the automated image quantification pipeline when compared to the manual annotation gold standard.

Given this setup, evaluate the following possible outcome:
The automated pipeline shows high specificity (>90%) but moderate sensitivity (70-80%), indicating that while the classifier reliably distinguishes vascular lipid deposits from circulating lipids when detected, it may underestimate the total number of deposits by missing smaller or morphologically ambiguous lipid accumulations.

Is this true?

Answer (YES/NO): YES